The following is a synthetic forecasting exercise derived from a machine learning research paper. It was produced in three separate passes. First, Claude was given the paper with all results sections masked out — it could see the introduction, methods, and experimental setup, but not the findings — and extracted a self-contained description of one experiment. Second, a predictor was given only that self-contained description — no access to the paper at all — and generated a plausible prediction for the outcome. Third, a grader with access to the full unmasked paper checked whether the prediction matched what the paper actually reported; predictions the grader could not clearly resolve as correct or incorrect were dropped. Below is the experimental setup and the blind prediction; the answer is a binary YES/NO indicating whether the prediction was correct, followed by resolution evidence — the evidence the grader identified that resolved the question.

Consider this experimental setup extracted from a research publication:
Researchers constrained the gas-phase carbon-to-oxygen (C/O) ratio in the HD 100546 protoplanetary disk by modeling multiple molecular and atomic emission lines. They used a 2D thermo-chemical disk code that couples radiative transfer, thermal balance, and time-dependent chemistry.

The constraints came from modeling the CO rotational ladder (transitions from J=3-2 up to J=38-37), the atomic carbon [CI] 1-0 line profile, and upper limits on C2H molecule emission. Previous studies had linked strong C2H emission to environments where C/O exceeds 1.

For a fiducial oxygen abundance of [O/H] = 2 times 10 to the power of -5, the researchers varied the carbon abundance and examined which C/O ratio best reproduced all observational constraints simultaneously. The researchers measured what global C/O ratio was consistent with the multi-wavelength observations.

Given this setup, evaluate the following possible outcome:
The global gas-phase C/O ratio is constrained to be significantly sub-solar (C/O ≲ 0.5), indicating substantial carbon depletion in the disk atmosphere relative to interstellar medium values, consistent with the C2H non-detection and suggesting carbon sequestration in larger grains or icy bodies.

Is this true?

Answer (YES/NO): NO